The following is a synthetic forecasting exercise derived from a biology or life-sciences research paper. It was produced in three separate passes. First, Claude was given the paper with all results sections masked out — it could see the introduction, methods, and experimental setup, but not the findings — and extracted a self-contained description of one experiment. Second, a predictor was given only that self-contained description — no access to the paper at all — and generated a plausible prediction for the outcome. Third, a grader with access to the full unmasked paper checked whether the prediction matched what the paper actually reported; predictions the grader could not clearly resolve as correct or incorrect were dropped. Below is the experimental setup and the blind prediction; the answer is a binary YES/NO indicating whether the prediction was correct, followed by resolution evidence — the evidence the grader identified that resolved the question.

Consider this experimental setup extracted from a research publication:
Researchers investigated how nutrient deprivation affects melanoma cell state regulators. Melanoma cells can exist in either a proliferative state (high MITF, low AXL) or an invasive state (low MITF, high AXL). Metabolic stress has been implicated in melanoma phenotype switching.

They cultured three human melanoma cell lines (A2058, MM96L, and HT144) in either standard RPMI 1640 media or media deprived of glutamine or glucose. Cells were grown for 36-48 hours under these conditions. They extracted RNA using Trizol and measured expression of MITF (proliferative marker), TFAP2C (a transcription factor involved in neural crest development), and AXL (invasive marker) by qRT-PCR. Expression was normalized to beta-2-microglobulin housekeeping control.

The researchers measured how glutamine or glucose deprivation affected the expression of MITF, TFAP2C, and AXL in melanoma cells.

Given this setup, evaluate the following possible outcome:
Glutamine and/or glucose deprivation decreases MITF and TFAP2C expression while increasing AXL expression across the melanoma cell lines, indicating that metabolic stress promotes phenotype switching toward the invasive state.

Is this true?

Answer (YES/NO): NO